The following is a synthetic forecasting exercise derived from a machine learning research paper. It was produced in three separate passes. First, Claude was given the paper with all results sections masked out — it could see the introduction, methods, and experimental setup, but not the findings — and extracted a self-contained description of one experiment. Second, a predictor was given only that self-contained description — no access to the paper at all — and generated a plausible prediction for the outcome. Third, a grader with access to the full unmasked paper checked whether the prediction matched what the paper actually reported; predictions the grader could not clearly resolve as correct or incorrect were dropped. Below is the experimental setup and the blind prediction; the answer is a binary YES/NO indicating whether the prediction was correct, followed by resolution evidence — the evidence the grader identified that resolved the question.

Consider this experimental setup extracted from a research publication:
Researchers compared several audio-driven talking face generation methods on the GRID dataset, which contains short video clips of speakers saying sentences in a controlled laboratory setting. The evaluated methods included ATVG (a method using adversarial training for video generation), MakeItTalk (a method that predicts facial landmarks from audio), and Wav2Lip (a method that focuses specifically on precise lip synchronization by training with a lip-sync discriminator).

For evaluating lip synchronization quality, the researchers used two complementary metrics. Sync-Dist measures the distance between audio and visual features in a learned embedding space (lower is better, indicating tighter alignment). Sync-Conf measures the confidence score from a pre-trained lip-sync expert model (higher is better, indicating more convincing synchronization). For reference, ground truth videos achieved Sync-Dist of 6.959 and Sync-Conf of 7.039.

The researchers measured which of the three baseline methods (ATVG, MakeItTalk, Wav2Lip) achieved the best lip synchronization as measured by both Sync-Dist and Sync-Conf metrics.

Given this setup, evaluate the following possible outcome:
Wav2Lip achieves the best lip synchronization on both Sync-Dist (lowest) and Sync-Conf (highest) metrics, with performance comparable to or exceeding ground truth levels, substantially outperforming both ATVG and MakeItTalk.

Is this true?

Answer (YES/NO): YES